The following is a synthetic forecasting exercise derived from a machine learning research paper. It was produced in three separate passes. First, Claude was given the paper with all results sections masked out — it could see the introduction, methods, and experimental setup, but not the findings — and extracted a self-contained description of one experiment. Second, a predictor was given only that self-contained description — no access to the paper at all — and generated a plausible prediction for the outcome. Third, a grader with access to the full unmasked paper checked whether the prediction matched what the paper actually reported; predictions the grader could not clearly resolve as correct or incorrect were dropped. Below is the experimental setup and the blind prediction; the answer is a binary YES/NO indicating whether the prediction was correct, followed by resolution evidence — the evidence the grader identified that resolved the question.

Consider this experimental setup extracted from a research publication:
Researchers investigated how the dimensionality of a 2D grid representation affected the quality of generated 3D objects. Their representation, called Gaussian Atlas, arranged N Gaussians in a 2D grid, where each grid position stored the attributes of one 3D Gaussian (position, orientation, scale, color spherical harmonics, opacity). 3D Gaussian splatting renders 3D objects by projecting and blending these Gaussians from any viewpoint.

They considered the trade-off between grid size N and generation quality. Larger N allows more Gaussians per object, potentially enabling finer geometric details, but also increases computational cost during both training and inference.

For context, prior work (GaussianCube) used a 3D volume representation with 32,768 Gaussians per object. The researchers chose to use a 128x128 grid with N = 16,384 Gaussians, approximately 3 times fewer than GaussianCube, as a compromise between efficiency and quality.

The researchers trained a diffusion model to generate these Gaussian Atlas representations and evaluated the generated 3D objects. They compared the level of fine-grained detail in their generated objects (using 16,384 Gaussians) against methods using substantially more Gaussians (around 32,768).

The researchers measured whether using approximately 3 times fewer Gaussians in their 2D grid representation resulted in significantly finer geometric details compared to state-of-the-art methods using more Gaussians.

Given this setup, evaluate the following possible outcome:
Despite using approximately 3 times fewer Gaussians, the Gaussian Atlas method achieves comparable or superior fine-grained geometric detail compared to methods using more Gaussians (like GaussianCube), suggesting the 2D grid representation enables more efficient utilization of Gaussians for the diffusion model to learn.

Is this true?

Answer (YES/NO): NO